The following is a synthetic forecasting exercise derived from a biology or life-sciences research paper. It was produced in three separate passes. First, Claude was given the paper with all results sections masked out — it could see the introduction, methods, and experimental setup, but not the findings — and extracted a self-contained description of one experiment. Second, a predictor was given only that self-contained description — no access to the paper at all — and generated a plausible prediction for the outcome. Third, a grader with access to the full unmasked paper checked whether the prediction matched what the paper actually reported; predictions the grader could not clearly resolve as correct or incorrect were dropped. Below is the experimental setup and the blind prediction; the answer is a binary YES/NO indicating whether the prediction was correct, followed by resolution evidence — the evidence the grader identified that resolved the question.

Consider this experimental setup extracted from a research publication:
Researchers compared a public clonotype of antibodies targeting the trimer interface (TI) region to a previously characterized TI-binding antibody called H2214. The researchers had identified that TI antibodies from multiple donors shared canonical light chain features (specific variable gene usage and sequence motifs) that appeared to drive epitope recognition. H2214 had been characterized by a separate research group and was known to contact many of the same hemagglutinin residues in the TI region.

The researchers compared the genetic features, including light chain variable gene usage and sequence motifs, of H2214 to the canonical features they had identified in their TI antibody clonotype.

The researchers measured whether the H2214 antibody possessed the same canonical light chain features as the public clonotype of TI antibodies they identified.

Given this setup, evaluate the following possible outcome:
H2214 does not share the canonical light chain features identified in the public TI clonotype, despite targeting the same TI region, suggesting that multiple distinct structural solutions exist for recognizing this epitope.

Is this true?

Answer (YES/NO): YES